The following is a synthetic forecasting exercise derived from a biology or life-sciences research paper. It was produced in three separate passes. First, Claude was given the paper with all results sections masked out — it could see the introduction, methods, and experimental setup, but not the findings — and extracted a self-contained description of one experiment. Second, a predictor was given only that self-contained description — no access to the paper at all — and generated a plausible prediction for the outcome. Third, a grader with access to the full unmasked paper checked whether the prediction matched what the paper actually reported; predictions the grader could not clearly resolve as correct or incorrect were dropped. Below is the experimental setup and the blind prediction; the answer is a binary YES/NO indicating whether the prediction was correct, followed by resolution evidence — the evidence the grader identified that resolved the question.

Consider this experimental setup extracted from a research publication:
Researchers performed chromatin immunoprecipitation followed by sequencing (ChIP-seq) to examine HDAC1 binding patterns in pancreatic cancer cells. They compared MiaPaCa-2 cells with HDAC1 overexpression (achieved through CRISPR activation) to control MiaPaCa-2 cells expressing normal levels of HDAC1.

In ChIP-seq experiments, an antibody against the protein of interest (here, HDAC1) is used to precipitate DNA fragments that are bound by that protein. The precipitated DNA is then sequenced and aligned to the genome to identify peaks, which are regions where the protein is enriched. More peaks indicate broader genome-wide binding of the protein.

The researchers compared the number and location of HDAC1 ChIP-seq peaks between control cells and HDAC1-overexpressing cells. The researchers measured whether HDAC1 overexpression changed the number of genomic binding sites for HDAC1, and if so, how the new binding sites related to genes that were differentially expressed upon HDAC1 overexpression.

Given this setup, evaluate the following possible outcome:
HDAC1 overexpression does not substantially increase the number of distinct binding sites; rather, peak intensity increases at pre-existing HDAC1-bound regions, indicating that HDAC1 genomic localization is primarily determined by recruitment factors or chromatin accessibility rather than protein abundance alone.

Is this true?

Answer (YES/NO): NO